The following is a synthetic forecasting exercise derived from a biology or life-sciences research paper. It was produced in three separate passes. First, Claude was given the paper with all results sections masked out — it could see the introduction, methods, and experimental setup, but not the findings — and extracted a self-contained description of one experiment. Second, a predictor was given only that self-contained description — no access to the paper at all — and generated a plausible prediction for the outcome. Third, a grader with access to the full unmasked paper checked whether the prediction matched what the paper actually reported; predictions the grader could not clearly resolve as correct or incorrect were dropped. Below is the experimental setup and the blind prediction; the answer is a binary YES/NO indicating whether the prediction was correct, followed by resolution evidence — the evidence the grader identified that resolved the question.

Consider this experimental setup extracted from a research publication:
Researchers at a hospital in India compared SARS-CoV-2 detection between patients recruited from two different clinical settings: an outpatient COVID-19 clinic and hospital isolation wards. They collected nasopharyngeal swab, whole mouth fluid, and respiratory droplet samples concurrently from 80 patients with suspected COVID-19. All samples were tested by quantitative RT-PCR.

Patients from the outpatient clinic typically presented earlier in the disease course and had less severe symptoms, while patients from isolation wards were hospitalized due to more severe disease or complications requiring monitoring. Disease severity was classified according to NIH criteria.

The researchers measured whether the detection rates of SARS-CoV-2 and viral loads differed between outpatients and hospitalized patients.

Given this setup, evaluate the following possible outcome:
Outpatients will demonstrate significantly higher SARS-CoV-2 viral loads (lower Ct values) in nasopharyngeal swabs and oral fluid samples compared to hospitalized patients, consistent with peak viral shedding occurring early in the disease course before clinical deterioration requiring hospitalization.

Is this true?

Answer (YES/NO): NO